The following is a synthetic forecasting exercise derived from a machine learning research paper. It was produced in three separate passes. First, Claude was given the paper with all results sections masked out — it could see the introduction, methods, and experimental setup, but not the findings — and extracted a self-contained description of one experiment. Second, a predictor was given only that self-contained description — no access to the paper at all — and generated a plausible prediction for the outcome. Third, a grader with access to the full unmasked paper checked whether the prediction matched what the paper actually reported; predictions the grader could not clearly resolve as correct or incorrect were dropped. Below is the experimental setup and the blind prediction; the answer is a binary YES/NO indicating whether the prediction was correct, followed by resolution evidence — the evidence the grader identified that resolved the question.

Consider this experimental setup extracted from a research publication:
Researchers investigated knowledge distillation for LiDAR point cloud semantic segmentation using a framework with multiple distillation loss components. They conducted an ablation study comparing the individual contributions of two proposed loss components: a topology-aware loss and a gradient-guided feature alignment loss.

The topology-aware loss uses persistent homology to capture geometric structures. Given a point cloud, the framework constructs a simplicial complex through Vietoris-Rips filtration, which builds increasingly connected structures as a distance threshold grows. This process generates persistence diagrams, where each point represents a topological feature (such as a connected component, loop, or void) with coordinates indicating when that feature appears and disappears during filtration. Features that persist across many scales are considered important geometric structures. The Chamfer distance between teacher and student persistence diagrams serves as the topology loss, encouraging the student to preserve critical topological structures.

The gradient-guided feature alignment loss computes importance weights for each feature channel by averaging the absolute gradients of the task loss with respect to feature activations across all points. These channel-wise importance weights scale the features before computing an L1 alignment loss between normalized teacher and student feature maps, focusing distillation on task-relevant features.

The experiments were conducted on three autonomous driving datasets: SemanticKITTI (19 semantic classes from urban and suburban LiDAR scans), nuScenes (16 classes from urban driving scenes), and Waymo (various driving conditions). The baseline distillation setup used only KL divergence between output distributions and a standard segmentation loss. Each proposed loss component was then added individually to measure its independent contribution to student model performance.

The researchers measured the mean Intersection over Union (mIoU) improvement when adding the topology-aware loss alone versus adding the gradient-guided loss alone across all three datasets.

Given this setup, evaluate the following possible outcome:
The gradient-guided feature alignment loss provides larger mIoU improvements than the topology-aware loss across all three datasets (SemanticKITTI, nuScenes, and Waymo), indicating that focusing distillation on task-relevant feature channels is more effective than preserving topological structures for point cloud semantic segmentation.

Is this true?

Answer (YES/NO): NO